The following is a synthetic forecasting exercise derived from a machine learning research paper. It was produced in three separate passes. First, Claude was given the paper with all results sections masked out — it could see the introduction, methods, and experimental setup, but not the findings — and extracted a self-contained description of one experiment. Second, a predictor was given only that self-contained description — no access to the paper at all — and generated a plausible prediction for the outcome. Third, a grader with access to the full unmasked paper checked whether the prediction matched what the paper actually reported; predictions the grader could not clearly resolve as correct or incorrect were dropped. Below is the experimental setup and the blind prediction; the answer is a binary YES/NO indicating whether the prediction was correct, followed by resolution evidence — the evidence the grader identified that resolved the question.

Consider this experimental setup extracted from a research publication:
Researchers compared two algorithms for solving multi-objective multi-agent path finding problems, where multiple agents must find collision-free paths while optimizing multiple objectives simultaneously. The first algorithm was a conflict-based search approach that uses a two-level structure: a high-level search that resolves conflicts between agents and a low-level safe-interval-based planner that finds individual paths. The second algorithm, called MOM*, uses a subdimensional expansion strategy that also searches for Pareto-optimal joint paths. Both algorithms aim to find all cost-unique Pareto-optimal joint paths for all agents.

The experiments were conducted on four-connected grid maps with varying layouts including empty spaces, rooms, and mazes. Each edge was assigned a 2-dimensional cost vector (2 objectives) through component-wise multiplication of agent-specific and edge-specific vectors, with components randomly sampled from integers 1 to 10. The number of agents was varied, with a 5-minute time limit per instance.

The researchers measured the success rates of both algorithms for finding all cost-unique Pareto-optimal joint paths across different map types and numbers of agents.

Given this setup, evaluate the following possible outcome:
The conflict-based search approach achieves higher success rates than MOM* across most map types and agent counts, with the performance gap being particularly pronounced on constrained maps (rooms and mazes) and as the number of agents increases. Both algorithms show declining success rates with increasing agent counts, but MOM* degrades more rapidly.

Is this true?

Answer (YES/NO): NO